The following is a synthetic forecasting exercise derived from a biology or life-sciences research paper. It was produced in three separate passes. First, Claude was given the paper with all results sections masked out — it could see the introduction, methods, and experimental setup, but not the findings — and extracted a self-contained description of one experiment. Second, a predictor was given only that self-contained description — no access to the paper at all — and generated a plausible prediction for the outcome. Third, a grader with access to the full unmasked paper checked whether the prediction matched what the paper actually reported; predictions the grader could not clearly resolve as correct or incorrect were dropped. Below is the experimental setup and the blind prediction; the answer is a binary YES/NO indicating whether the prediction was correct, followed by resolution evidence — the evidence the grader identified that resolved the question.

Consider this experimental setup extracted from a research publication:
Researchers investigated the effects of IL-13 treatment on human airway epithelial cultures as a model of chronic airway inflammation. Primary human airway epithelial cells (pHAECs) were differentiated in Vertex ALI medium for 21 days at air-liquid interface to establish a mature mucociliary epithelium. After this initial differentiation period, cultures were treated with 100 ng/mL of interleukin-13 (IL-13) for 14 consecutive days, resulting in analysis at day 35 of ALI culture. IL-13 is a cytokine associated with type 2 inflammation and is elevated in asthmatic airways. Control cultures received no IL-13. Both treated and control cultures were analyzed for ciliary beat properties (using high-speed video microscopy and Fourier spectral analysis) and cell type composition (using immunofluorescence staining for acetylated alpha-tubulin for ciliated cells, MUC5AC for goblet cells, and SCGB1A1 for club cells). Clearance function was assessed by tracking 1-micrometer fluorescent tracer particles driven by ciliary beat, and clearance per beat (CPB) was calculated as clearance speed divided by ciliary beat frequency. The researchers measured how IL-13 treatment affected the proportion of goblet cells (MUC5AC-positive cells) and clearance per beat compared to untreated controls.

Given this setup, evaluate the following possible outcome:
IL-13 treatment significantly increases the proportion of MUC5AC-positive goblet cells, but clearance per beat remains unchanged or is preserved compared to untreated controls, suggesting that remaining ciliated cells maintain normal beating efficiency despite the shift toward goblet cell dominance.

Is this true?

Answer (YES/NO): NO